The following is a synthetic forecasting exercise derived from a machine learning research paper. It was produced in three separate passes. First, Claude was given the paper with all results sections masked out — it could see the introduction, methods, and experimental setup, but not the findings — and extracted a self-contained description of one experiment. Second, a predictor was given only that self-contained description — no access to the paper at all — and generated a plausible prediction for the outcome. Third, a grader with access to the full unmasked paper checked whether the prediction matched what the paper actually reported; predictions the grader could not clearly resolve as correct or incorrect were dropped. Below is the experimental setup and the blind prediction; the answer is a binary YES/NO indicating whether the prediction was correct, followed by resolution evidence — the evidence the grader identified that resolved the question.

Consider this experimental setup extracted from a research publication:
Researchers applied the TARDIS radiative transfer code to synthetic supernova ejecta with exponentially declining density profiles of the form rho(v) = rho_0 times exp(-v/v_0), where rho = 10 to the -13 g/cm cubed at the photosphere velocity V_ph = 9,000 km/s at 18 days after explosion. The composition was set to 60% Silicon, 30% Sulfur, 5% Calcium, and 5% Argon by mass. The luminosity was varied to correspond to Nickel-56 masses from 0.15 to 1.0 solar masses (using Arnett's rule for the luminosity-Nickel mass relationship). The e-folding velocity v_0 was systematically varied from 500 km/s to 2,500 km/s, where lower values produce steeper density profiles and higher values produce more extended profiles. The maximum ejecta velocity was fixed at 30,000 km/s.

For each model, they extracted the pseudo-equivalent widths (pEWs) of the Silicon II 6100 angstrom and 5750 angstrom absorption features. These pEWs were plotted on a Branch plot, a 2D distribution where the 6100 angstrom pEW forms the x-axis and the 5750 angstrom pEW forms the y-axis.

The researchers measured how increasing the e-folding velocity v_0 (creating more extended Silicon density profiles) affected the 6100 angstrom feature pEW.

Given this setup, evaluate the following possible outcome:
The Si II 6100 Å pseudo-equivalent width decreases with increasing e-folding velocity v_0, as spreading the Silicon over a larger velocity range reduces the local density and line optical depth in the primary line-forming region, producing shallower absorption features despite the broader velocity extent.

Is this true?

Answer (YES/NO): NO